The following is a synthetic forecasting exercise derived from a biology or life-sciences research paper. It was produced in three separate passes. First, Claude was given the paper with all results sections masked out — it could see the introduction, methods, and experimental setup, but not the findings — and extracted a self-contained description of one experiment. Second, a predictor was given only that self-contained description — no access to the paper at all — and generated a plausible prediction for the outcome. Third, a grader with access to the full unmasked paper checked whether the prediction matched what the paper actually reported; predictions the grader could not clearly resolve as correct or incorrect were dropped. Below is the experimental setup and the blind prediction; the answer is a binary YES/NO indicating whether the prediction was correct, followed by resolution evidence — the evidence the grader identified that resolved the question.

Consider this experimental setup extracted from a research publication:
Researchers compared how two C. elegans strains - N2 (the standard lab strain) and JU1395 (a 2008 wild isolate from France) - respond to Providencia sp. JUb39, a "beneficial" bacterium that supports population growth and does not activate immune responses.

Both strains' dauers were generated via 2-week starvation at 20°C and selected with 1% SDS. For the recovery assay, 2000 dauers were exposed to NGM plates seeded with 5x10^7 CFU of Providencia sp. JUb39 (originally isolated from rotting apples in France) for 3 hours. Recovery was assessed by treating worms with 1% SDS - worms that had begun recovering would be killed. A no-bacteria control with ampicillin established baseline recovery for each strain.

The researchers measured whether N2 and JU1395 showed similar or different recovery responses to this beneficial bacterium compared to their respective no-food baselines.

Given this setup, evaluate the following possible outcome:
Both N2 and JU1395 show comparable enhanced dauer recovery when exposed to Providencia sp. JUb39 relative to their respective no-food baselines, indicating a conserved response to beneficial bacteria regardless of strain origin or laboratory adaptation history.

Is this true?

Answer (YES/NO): NO